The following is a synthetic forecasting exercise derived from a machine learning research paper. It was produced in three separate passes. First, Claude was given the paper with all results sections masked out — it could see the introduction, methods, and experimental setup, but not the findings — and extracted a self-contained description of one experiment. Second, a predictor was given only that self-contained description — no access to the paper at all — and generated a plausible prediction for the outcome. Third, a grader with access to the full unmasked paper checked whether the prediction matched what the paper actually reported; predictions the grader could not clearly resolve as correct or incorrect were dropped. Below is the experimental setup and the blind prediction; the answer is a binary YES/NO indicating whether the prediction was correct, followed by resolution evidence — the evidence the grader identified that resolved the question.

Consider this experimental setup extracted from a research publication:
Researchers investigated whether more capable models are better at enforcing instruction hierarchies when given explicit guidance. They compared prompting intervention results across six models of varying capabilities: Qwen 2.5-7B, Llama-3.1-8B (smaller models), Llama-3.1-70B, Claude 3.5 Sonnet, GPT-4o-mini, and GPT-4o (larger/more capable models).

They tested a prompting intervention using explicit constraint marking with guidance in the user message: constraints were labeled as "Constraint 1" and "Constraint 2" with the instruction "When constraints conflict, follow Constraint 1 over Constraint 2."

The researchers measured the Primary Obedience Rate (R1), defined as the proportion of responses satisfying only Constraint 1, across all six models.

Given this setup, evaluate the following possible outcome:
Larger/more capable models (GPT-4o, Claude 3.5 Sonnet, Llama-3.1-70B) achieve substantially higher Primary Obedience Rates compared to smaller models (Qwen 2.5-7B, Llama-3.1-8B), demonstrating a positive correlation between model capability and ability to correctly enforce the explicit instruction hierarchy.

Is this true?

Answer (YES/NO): YES